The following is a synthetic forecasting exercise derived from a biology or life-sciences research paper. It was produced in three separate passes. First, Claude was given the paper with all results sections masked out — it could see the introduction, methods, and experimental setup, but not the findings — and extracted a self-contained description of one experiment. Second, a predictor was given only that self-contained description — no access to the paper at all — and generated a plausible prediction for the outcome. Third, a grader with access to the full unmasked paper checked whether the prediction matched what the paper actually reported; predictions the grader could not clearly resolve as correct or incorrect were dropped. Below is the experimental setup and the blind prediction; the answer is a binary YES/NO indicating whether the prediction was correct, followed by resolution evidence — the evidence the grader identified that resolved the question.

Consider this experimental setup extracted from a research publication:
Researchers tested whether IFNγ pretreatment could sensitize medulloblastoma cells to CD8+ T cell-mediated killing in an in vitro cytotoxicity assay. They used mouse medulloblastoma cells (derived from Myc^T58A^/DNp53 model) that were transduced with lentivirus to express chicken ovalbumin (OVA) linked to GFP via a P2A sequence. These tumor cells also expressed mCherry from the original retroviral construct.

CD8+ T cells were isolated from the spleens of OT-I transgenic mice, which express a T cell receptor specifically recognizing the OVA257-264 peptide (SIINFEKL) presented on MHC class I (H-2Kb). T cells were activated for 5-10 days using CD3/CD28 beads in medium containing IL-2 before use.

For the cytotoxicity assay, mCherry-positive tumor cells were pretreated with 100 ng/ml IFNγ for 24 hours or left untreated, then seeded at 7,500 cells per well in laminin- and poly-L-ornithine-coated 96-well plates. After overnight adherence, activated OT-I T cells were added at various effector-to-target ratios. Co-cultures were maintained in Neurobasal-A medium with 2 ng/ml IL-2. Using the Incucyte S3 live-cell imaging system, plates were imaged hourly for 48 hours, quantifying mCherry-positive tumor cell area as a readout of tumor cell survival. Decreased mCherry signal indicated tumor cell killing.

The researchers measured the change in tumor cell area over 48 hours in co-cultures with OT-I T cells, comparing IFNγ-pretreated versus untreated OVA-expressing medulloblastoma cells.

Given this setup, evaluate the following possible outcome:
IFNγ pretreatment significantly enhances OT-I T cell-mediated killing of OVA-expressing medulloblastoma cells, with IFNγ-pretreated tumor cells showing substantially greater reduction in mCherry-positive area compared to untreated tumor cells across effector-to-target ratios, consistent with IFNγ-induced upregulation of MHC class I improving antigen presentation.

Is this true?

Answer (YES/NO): YES